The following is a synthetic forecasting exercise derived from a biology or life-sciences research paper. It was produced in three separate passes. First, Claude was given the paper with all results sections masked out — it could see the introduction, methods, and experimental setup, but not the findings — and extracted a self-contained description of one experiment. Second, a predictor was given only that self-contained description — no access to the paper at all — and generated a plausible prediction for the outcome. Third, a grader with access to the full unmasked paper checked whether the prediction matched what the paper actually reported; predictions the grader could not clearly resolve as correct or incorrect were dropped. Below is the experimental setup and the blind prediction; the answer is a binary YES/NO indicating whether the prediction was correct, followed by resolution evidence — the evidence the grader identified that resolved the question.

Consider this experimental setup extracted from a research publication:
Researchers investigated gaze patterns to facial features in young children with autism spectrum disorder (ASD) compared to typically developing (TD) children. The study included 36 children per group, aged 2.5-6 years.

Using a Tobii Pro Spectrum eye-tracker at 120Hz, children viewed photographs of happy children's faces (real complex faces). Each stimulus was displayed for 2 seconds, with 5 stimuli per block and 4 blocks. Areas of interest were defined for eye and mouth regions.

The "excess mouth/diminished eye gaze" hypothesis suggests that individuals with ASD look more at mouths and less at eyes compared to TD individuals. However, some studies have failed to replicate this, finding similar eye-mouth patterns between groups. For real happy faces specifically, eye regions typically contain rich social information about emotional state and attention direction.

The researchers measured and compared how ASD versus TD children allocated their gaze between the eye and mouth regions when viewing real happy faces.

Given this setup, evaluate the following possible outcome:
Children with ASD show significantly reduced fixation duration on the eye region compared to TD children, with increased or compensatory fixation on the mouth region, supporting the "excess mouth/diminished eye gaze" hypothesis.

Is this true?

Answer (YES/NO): NO